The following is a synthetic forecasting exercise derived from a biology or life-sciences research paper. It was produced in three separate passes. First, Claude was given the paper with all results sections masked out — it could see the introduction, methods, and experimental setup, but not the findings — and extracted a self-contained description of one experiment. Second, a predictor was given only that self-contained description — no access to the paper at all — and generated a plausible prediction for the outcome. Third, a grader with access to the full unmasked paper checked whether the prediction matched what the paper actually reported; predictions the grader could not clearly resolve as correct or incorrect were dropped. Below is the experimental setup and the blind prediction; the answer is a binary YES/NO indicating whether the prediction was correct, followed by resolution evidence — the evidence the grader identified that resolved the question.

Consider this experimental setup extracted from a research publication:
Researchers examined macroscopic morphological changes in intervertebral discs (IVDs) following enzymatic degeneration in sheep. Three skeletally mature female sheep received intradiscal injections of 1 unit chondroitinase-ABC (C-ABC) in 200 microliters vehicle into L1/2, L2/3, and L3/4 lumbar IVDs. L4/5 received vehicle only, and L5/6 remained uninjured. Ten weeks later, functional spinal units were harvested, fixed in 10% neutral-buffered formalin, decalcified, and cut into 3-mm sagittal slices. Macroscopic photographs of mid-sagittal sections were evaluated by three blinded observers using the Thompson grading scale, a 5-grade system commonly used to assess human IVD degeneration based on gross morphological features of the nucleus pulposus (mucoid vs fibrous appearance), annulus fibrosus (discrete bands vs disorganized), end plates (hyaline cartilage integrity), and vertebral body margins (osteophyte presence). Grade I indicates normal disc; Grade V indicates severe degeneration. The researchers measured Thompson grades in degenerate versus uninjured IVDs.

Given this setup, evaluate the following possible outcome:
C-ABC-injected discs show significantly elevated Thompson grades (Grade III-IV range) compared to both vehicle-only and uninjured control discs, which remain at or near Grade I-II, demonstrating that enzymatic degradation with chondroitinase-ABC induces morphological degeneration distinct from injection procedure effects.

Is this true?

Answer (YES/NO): YES